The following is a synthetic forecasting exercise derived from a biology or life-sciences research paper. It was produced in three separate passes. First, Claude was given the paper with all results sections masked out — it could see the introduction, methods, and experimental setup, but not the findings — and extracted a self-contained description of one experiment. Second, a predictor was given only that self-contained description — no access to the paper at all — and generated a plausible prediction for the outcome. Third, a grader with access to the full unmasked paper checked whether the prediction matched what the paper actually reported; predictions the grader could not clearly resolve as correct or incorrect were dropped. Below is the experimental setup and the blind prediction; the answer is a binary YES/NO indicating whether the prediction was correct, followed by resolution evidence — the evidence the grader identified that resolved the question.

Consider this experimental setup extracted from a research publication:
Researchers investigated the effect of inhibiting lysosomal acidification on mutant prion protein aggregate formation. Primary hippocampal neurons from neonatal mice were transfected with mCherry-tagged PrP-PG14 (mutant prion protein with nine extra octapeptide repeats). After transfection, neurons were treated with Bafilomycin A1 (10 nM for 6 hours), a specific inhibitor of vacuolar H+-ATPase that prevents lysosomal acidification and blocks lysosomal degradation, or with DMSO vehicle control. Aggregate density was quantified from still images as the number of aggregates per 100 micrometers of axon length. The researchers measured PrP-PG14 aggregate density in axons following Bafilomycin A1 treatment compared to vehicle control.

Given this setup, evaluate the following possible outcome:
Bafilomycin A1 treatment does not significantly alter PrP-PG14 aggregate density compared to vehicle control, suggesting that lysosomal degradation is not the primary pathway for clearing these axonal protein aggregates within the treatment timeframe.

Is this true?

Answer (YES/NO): YES